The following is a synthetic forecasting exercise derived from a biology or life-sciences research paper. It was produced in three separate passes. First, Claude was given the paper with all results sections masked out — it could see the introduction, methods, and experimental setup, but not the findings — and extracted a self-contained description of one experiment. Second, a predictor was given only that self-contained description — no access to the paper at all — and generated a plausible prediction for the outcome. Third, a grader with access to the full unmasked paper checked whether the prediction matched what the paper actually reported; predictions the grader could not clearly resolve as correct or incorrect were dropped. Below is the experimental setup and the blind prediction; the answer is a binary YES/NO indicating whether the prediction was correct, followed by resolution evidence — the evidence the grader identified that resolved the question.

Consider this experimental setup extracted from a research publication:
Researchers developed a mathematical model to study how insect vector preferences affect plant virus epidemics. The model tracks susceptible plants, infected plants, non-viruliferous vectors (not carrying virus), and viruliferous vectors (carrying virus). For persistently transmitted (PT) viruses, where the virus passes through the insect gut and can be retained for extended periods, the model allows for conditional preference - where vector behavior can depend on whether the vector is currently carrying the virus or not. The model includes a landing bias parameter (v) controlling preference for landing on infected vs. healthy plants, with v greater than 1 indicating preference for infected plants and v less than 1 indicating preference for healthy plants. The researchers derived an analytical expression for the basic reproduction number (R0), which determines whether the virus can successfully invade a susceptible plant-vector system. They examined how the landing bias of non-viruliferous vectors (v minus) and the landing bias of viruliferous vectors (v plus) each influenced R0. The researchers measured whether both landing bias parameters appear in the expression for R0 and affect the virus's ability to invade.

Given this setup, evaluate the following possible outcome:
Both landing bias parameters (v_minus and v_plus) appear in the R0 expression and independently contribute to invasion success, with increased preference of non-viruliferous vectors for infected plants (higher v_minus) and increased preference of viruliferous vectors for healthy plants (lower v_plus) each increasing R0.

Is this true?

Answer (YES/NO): NO